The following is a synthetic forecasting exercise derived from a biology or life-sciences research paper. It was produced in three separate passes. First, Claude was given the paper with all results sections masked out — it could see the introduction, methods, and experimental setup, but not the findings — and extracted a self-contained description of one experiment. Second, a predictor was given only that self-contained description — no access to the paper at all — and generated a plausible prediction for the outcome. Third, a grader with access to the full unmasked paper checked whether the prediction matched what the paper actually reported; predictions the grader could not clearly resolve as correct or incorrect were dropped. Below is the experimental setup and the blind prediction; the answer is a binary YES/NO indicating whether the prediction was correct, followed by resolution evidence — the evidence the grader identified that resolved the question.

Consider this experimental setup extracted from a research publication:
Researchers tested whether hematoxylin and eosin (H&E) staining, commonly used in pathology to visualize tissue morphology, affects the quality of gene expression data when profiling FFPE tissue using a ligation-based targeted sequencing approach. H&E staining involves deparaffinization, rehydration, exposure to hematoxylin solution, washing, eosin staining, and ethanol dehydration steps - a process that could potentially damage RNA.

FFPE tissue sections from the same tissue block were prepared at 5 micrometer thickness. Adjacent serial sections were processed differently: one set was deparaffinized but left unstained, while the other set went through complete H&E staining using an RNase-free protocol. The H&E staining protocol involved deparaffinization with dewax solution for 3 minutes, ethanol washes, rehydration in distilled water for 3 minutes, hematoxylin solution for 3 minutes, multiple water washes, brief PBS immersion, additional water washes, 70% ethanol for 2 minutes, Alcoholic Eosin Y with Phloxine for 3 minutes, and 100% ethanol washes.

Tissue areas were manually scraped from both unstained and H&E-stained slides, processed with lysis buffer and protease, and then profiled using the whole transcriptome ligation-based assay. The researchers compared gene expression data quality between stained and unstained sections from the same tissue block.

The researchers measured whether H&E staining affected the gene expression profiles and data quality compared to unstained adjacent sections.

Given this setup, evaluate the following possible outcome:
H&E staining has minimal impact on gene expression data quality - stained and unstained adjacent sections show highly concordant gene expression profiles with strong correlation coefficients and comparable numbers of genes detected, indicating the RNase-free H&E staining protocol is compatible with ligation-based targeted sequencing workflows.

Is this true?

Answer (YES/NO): YES